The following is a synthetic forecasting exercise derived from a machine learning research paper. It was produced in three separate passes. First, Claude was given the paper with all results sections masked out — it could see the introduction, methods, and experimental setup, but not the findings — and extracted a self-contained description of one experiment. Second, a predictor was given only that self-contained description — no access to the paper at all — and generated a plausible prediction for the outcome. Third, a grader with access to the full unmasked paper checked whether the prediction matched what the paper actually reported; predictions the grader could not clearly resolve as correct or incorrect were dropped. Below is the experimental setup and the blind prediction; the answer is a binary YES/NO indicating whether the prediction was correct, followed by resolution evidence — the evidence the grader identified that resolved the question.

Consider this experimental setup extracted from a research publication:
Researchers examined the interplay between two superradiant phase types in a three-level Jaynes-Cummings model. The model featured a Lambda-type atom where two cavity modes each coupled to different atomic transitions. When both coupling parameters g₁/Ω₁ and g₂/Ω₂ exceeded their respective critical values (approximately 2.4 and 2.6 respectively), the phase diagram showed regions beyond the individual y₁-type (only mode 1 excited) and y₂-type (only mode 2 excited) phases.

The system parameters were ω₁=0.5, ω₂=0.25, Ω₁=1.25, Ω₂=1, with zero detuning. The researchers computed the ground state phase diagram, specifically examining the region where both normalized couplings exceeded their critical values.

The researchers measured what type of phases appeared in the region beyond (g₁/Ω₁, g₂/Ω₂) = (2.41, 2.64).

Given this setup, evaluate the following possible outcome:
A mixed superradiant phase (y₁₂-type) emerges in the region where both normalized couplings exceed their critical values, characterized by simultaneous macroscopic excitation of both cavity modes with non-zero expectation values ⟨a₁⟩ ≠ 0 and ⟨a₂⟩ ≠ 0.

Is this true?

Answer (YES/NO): YES